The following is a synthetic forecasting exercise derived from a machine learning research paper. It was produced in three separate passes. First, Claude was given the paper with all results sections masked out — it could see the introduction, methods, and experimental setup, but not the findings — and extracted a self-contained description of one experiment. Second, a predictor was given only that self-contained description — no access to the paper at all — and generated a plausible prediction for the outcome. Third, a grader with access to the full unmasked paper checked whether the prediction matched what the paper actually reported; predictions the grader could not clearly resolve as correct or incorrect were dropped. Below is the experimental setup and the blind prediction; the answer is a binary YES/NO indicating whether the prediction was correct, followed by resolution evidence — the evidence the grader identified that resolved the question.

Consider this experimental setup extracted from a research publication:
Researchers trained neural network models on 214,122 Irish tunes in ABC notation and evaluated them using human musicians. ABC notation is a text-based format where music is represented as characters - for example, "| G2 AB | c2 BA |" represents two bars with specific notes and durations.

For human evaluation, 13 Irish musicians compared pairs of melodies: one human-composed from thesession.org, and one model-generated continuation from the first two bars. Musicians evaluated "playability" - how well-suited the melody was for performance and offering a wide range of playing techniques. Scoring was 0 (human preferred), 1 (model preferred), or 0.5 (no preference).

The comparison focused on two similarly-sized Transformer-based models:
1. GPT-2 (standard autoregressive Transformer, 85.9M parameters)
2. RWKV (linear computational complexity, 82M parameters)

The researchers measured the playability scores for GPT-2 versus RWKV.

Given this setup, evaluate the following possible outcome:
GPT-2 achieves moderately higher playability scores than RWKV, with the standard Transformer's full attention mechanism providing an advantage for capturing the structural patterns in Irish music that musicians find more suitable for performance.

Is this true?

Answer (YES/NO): NO